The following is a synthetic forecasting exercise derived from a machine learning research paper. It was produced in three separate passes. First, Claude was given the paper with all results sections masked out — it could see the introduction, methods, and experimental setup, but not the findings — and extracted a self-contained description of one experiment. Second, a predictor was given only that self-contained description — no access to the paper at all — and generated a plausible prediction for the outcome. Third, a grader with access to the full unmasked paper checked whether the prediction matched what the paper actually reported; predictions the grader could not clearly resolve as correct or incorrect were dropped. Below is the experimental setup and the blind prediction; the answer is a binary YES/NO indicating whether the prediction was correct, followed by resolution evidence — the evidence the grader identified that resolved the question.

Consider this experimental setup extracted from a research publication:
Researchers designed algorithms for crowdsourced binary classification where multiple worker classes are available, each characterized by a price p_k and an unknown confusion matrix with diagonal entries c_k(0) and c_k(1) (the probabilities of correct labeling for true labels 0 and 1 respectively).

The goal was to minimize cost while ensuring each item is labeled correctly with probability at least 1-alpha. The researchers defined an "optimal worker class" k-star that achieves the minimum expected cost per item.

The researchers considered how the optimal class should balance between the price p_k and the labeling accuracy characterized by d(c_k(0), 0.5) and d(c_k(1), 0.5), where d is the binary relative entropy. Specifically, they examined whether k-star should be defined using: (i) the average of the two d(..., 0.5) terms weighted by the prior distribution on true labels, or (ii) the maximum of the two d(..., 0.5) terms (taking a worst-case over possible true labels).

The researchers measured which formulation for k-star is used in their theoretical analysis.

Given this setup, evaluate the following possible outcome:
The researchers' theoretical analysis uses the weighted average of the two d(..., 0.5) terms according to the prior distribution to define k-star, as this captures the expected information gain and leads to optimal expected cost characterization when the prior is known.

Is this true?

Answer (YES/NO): NO